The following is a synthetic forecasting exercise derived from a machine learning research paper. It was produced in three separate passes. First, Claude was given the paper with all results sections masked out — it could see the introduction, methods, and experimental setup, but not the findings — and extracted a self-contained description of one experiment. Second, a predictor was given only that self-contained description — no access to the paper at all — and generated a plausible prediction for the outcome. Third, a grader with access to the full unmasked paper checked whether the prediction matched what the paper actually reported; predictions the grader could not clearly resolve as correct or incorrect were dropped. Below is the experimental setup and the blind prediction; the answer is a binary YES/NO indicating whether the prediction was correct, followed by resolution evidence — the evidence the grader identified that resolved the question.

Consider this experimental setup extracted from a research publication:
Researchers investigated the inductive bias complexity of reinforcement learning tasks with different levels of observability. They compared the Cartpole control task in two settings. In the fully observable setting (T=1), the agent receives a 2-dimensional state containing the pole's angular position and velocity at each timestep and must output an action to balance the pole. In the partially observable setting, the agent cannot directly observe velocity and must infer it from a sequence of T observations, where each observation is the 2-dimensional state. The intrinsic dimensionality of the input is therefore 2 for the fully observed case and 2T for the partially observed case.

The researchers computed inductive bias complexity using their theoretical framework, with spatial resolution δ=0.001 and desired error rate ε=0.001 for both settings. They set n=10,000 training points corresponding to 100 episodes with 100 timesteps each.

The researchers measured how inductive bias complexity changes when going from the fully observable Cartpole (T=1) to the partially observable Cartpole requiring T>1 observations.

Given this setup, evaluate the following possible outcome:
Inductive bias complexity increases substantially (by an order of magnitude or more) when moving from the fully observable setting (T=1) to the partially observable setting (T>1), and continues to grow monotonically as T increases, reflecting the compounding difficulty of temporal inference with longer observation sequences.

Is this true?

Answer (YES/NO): YES